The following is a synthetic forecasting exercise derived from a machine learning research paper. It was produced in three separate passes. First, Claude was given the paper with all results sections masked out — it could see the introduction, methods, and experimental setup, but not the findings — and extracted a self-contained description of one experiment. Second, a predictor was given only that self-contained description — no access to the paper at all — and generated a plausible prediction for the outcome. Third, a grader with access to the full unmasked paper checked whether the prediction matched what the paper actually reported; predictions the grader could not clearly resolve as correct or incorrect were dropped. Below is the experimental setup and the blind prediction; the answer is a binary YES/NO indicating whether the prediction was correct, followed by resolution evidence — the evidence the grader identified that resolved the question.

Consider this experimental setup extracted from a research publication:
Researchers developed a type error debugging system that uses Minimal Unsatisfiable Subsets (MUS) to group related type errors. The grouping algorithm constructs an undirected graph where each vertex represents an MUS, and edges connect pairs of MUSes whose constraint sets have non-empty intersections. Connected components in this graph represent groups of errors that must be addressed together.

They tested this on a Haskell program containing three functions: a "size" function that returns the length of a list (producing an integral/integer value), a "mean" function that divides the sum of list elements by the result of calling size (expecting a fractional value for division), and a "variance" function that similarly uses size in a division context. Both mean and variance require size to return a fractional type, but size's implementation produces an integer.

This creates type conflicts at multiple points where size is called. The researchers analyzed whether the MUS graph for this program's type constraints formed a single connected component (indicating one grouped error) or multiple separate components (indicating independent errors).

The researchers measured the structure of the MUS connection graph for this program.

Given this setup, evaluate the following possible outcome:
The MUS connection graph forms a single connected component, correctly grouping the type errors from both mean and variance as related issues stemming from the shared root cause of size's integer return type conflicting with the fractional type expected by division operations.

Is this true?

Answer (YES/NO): YES